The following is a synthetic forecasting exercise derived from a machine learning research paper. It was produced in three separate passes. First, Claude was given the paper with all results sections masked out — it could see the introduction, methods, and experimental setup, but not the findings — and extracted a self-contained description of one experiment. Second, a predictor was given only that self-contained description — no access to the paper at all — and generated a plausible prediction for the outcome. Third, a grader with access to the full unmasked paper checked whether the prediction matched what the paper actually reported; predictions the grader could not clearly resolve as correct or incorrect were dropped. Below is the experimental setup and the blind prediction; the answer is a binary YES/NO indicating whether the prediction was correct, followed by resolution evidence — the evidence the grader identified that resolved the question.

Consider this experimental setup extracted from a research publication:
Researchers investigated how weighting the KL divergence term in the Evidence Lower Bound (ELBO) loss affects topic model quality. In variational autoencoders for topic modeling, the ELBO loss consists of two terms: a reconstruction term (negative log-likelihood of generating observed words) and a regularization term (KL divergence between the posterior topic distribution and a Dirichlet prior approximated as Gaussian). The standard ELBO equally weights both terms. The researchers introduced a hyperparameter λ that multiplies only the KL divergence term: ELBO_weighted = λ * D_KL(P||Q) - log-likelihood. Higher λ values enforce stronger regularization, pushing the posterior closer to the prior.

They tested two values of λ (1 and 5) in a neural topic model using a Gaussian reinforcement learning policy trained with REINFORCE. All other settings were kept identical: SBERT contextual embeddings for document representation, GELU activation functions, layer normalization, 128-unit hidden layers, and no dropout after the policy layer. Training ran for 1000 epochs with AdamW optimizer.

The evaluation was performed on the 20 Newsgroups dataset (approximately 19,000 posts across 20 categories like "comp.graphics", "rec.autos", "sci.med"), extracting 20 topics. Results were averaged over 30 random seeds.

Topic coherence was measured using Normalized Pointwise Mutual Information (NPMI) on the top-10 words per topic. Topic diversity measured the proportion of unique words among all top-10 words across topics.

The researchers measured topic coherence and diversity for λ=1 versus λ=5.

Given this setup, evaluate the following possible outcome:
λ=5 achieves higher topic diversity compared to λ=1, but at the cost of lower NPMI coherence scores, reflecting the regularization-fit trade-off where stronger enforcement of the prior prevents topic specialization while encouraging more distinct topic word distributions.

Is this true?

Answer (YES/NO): NO